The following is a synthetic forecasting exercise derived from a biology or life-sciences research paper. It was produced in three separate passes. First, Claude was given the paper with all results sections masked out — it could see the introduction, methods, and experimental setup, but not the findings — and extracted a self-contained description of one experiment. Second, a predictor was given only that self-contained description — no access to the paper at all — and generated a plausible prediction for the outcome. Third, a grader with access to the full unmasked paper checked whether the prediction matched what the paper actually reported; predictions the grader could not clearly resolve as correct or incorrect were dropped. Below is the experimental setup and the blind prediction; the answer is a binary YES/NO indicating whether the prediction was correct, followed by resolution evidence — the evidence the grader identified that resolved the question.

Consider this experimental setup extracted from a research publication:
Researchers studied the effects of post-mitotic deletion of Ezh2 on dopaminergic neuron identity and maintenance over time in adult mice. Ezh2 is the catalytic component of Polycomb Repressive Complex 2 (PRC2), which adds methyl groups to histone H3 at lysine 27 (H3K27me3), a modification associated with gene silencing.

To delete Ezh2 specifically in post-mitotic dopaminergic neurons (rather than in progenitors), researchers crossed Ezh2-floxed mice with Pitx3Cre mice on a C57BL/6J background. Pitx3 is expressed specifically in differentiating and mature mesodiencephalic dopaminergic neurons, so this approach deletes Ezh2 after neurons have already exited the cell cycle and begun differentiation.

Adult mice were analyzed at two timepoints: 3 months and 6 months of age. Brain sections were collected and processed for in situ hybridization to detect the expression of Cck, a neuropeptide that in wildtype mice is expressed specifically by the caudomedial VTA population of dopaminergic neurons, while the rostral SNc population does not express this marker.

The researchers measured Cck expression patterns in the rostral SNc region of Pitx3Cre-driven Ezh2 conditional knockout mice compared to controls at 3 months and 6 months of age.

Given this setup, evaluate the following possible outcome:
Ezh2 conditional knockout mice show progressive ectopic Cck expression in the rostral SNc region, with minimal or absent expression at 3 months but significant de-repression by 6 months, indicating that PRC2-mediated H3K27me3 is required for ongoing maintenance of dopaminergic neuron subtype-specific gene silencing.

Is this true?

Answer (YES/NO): YES